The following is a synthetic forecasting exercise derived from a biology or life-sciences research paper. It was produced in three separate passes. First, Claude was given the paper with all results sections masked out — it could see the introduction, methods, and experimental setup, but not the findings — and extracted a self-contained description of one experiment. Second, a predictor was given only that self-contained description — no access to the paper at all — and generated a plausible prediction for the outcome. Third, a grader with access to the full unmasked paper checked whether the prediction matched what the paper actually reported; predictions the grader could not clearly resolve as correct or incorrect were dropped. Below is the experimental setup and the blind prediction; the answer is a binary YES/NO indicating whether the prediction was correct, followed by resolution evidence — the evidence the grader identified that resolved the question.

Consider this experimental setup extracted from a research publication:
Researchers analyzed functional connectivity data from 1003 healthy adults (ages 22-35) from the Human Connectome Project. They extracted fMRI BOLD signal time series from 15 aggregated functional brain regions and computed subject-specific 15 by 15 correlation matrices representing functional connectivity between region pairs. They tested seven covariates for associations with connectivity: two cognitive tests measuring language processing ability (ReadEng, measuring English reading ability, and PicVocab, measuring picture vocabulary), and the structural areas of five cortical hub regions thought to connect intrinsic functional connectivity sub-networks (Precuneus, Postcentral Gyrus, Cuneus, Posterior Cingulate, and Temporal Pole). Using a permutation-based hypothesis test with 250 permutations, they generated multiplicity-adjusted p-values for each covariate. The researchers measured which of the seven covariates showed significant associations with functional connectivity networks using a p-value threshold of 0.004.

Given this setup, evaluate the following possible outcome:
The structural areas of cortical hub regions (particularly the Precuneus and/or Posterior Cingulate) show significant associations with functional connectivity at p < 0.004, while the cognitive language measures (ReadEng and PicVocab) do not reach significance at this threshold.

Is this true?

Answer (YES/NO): NO